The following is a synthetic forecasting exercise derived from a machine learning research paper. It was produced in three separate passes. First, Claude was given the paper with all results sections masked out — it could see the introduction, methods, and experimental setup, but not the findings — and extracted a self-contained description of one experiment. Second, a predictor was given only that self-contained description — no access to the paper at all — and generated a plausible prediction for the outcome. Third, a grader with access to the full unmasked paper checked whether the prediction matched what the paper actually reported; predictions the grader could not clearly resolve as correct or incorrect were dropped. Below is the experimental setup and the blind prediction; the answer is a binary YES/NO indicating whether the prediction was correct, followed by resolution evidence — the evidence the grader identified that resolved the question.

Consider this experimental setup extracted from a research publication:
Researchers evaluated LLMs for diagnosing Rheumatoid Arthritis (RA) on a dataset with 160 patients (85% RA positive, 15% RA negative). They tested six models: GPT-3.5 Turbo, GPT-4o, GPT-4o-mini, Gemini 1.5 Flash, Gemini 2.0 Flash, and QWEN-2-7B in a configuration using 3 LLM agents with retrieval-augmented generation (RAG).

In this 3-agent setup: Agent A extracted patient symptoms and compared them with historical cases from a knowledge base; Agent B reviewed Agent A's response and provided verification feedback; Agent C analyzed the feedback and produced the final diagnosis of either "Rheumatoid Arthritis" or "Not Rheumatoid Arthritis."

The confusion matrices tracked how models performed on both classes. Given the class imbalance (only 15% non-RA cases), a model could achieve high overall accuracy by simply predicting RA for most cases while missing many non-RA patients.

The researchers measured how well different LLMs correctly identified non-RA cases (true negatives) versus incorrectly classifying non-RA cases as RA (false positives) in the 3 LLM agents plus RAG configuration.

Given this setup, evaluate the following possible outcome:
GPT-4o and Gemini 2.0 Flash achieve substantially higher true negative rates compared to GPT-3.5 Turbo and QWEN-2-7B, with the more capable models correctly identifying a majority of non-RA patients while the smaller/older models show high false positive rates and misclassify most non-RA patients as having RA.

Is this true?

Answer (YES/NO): NO